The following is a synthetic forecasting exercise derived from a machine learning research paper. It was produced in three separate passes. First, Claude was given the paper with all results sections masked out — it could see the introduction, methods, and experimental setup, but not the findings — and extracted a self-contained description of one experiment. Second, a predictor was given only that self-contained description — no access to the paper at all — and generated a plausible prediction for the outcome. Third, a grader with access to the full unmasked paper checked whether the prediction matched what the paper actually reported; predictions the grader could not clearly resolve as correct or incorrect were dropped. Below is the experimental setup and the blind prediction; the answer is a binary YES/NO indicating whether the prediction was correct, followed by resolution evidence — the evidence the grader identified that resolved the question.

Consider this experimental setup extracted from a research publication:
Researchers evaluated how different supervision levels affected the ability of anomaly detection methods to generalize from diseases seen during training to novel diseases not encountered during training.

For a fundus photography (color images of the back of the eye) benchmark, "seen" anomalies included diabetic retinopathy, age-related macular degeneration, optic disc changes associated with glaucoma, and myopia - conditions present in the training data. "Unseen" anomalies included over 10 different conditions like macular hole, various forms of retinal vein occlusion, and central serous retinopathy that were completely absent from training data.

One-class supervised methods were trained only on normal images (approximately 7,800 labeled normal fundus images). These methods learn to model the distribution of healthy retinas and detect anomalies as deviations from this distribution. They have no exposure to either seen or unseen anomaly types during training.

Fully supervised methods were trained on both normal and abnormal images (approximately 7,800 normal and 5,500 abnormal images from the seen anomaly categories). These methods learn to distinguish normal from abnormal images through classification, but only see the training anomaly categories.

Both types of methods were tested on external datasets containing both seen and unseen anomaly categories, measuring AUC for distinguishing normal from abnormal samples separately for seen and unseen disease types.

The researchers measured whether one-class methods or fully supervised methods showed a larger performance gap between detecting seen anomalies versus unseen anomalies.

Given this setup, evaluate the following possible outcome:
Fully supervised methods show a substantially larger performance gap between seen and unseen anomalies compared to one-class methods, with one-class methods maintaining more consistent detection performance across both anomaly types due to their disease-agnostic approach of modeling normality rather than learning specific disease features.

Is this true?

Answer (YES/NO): YES